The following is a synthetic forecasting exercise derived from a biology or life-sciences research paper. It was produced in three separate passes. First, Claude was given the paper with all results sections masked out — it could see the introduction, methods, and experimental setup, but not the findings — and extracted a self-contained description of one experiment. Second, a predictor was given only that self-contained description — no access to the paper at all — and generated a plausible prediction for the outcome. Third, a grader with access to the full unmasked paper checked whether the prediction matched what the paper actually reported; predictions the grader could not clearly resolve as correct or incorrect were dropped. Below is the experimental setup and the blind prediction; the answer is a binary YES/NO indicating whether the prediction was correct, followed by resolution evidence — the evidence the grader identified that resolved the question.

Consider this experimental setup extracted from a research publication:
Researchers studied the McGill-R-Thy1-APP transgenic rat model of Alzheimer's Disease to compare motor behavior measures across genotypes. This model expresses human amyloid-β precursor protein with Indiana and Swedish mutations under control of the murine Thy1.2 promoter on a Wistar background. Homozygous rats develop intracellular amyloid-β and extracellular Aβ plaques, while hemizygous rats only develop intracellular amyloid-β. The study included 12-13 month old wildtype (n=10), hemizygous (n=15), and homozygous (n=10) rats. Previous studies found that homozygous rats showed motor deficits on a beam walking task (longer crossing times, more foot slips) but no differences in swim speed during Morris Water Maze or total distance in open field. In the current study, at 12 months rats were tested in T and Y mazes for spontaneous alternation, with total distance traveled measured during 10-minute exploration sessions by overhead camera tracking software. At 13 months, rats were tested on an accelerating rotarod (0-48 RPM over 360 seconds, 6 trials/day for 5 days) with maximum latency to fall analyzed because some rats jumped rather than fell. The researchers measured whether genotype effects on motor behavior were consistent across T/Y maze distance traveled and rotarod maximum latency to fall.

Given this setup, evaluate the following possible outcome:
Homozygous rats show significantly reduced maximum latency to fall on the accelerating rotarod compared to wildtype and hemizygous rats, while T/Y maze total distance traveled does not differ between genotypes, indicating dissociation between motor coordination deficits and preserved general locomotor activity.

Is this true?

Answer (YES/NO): NO